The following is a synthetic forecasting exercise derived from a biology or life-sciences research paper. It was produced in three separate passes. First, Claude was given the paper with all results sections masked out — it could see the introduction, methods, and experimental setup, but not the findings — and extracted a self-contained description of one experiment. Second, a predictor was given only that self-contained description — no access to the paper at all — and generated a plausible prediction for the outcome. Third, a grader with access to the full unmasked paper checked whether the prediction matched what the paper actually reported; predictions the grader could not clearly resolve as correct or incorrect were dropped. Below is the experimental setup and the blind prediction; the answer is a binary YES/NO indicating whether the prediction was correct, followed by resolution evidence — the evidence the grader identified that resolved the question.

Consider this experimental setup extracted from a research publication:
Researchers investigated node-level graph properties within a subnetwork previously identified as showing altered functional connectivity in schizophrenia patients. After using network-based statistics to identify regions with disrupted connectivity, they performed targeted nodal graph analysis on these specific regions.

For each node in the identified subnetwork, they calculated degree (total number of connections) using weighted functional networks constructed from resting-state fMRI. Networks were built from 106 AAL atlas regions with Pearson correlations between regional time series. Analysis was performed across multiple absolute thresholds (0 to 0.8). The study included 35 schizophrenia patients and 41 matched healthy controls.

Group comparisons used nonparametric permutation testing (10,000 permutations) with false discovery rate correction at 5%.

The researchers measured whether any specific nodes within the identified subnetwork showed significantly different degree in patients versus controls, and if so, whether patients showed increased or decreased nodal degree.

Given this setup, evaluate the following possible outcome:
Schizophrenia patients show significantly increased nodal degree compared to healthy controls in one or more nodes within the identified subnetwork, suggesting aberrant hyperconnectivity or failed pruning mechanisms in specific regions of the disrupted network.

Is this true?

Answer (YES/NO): NO